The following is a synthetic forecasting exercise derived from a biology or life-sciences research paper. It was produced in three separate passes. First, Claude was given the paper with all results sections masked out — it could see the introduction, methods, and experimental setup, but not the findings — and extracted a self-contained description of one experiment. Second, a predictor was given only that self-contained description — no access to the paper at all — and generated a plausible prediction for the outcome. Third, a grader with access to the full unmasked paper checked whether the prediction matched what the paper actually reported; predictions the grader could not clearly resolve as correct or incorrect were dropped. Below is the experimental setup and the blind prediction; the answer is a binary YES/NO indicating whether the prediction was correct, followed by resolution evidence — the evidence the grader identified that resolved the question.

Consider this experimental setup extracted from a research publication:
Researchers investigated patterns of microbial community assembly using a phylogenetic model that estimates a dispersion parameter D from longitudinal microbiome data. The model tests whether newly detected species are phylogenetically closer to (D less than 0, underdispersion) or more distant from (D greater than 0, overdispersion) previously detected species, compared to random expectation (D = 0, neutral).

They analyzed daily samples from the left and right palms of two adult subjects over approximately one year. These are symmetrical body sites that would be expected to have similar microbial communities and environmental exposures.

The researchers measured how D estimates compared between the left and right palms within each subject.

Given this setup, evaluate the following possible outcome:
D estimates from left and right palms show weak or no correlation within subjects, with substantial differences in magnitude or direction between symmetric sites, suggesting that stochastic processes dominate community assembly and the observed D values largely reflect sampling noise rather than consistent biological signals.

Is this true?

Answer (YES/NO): NO